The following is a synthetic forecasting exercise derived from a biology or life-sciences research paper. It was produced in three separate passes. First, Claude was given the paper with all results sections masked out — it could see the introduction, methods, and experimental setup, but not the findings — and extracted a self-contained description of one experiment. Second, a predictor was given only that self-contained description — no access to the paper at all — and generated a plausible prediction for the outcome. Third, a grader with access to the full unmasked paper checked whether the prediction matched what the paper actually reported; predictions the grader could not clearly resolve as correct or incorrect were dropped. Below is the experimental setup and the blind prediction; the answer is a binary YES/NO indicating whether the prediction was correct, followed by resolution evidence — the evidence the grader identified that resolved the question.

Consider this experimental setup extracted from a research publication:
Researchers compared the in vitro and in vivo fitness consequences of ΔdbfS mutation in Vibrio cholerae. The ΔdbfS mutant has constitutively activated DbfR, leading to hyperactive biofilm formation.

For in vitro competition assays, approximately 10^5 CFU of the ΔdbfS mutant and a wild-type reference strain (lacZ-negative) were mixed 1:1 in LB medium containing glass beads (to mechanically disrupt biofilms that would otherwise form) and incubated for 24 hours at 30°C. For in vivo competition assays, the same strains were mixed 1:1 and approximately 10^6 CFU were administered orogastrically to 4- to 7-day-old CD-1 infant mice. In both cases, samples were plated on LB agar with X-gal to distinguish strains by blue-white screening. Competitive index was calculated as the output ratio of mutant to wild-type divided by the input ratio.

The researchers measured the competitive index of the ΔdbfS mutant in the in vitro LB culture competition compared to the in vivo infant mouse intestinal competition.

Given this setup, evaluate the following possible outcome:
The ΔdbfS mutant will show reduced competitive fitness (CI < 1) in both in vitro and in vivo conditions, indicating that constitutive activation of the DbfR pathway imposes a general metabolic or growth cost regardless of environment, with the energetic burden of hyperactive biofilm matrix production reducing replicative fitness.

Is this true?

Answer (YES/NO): NO